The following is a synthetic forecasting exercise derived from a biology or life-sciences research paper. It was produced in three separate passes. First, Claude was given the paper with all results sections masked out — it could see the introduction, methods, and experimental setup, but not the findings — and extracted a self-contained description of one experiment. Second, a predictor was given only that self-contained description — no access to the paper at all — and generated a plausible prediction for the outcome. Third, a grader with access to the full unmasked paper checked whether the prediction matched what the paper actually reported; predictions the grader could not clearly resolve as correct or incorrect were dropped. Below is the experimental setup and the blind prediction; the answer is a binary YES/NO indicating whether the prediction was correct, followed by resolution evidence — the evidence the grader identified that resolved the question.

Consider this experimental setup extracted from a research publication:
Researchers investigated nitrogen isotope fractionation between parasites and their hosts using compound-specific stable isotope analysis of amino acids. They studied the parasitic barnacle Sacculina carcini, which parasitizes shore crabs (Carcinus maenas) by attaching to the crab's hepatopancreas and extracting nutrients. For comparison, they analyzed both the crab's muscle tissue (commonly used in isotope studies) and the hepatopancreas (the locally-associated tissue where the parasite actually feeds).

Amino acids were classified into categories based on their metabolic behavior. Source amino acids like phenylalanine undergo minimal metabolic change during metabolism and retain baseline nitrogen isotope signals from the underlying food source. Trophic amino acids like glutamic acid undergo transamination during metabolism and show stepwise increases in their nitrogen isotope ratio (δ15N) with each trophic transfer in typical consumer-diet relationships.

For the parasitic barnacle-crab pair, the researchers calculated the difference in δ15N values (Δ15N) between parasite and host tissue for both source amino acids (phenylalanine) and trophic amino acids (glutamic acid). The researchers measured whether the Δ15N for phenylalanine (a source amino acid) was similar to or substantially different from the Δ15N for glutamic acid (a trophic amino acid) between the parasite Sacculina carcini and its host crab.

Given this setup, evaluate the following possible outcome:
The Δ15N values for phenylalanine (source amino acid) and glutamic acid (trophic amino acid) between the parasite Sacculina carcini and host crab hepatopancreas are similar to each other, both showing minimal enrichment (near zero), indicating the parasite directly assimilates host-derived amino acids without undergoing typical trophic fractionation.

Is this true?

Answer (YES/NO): YES